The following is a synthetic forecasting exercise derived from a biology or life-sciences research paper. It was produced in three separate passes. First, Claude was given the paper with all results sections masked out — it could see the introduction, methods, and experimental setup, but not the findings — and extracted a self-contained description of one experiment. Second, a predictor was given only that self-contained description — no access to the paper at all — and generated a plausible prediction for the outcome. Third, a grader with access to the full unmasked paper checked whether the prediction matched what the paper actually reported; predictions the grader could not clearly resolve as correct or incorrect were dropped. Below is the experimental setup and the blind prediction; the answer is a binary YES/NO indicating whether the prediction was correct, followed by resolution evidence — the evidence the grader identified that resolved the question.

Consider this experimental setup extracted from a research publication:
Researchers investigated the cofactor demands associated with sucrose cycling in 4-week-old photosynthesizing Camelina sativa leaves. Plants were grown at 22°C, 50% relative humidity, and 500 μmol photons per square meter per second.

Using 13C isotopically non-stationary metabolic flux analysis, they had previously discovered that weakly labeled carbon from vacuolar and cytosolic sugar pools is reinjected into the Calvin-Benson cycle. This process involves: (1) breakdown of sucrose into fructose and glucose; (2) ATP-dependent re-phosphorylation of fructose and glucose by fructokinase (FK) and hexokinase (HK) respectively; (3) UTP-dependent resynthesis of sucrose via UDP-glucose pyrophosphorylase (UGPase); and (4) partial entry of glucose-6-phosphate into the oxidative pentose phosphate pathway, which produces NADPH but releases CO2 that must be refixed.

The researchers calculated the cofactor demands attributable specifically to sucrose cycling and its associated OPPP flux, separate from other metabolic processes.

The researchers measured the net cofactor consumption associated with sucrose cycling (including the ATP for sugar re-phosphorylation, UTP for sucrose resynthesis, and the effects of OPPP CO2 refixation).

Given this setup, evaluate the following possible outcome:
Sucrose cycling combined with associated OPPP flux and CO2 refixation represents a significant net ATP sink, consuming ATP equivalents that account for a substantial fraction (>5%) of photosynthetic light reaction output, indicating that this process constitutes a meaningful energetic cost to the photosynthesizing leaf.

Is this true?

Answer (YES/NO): NO